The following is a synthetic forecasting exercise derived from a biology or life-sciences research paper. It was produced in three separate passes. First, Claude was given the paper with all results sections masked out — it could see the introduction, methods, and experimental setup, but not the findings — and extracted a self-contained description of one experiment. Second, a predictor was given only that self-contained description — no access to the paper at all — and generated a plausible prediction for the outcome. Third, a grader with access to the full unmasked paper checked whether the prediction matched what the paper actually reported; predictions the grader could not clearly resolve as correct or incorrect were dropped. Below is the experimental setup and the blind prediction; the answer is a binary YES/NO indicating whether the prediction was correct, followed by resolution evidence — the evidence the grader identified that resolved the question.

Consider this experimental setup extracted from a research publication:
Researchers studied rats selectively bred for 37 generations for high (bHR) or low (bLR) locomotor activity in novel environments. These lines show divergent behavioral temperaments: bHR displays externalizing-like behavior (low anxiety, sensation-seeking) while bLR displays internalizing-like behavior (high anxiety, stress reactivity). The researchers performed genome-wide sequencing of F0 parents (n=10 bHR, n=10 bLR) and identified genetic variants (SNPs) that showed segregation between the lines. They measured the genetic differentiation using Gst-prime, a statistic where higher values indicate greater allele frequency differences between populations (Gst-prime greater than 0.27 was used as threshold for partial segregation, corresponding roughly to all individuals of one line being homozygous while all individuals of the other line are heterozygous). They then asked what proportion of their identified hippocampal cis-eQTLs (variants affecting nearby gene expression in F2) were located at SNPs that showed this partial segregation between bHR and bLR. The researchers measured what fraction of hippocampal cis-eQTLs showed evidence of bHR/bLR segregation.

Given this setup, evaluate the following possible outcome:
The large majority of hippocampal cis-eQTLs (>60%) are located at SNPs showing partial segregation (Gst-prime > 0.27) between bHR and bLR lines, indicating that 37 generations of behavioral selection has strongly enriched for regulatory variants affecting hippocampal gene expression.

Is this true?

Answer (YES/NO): NO